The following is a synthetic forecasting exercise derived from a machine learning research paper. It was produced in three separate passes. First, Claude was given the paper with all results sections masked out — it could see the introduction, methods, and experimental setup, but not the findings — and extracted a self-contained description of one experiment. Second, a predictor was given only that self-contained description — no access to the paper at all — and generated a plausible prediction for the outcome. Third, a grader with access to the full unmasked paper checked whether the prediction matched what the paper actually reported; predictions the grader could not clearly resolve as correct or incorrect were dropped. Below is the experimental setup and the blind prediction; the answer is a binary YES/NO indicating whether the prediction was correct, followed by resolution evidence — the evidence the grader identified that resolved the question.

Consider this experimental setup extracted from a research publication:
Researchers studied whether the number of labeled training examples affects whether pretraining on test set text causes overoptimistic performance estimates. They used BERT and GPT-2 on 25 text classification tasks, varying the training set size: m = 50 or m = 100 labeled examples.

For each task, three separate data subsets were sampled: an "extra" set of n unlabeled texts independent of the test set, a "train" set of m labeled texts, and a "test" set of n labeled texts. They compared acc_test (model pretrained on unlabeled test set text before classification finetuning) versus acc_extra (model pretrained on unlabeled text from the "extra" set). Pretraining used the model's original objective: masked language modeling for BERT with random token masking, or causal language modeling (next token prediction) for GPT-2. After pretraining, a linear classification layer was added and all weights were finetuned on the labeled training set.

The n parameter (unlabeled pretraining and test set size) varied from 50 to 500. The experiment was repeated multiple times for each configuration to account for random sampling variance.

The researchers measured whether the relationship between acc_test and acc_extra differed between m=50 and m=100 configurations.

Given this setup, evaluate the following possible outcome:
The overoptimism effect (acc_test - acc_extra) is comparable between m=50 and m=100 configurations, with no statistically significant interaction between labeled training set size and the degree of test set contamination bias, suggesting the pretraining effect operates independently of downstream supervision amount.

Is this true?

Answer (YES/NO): YES